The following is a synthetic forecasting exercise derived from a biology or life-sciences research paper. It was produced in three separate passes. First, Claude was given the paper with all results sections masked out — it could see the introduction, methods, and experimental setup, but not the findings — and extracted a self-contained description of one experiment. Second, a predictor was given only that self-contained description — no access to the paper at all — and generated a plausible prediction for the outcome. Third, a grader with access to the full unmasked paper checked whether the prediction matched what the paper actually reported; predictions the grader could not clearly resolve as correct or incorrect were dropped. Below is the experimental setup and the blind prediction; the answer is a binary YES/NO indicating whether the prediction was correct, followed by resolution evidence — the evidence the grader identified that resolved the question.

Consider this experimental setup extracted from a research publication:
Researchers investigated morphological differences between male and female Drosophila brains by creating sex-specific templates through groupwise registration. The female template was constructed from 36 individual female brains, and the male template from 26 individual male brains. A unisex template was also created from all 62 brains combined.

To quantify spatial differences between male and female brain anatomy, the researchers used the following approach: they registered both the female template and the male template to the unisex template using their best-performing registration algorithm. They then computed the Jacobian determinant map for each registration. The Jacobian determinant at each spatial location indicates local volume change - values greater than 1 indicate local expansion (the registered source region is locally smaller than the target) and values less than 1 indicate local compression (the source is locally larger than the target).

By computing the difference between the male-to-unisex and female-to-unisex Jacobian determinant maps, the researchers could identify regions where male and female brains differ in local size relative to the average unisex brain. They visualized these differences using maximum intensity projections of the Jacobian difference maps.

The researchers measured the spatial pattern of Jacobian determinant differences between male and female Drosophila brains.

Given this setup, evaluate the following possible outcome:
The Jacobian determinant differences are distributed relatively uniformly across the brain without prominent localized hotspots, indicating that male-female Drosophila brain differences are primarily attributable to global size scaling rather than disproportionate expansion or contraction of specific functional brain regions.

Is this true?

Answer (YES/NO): NO